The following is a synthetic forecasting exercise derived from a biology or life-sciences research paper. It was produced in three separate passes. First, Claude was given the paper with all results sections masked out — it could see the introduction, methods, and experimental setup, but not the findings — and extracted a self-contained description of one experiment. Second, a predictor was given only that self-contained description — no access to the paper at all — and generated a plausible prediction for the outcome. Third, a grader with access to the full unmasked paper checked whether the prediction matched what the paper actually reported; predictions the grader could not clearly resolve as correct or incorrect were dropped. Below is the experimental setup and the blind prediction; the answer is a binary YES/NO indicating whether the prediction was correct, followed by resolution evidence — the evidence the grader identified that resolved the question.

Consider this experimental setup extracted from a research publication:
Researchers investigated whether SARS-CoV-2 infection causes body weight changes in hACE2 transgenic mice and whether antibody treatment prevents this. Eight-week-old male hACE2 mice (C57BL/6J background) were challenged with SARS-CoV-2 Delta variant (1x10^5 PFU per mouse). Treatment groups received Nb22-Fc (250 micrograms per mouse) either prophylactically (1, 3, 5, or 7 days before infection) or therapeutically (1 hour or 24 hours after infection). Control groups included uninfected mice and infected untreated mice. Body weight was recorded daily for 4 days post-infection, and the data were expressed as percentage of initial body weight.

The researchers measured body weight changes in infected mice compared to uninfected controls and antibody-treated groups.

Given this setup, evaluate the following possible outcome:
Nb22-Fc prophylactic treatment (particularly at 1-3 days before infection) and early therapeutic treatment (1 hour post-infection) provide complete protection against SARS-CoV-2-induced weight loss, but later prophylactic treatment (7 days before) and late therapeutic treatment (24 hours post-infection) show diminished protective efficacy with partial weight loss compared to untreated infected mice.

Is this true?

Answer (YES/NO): NO